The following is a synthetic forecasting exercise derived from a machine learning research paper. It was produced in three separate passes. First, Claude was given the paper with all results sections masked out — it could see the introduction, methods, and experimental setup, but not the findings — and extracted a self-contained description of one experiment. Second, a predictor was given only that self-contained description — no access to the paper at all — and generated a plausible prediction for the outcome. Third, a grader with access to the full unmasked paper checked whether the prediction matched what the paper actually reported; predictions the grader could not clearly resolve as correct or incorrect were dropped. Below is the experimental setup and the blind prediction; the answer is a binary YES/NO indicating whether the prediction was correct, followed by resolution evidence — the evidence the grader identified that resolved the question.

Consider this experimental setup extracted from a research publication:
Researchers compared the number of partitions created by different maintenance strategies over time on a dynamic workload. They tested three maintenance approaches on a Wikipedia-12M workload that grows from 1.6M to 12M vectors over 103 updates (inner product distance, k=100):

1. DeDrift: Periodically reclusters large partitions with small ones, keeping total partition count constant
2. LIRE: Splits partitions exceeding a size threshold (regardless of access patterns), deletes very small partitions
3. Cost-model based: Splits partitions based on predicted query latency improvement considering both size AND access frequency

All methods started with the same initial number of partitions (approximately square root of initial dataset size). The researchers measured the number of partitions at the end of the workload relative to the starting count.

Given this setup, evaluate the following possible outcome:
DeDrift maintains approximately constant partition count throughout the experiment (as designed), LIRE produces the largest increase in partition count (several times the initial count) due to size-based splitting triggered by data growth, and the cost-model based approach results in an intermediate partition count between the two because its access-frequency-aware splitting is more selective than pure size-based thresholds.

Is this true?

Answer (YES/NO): YES